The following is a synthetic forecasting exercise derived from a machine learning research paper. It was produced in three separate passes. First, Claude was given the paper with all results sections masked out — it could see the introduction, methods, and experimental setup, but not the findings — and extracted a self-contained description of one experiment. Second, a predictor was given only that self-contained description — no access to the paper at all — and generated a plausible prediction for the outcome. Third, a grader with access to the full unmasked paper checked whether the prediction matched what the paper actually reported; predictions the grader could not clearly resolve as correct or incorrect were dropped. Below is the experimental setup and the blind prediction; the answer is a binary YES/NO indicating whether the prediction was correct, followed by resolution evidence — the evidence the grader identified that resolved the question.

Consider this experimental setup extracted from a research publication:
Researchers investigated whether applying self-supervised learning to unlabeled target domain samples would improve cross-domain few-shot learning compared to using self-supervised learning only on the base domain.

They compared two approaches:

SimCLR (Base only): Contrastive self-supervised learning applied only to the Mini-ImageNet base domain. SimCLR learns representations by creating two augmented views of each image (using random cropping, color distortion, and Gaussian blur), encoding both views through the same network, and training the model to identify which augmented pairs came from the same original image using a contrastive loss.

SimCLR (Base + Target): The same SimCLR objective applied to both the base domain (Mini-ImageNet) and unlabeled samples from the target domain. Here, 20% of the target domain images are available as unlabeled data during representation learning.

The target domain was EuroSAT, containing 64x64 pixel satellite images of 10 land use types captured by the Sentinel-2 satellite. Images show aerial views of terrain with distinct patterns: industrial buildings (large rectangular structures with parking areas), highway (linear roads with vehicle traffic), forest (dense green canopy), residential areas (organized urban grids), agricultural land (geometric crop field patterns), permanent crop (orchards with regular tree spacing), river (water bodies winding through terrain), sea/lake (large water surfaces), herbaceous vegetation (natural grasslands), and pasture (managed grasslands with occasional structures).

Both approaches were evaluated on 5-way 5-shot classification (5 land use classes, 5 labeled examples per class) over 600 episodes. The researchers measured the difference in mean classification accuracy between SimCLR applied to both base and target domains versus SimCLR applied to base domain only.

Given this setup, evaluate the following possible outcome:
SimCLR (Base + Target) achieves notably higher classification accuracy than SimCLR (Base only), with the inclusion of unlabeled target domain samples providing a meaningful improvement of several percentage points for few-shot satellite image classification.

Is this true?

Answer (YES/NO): NO